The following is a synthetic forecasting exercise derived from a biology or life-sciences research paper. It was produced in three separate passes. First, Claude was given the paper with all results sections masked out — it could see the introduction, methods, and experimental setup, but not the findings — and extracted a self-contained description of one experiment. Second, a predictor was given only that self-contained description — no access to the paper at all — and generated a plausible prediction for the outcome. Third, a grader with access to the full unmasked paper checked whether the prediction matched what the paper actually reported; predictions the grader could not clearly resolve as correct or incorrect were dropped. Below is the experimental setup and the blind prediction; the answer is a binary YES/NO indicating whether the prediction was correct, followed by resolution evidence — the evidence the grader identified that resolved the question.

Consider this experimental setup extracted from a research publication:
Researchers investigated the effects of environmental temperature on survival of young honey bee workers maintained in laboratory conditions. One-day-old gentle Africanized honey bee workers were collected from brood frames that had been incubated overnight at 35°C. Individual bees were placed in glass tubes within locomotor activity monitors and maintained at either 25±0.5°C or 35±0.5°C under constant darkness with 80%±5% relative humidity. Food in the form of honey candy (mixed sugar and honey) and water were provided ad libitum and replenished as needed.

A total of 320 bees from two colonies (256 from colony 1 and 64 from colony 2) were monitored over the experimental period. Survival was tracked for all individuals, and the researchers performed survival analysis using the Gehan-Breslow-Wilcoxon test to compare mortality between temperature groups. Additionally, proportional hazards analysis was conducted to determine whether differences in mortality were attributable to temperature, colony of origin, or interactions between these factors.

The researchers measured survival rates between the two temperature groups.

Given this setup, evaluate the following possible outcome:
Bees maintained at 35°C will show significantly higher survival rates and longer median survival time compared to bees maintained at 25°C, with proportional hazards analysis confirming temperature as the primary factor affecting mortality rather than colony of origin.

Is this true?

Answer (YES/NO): NO